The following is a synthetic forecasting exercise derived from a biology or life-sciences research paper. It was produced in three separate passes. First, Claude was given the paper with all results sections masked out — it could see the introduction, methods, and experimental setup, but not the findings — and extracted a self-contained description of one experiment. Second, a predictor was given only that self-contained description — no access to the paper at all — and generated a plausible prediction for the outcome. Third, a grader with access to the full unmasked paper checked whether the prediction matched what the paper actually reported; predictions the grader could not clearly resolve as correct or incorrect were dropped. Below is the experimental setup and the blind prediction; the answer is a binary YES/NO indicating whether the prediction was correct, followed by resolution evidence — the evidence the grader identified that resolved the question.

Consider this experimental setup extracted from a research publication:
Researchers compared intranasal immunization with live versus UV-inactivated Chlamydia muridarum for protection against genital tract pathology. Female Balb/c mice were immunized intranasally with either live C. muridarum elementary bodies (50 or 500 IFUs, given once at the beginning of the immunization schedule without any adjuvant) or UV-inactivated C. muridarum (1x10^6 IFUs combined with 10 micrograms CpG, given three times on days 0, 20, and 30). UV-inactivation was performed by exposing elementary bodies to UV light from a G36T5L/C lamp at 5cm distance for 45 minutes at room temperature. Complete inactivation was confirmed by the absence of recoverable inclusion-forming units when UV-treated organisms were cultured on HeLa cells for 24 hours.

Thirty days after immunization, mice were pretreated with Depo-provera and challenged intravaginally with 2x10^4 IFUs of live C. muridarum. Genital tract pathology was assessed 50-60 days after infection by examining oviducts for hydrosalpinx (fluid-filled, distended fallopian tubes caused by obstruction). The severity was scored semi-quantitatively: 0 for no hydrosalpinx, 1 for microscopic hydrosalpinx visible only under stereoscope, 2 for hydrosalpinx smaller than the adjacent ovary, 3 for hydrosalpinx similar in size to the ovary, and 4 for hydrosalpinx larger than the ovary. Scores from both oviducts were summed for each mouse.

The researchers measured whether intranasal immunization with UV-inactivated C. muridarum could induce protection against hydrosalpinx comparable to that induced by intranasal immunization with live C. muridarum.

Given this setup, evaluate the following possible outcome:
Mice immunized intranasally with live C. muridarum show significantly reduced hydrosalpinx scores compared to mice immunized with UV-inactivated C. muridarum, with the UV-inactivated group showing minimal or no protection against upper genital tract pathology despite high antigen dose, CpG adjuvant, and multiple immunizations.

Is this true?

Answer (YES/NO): YES